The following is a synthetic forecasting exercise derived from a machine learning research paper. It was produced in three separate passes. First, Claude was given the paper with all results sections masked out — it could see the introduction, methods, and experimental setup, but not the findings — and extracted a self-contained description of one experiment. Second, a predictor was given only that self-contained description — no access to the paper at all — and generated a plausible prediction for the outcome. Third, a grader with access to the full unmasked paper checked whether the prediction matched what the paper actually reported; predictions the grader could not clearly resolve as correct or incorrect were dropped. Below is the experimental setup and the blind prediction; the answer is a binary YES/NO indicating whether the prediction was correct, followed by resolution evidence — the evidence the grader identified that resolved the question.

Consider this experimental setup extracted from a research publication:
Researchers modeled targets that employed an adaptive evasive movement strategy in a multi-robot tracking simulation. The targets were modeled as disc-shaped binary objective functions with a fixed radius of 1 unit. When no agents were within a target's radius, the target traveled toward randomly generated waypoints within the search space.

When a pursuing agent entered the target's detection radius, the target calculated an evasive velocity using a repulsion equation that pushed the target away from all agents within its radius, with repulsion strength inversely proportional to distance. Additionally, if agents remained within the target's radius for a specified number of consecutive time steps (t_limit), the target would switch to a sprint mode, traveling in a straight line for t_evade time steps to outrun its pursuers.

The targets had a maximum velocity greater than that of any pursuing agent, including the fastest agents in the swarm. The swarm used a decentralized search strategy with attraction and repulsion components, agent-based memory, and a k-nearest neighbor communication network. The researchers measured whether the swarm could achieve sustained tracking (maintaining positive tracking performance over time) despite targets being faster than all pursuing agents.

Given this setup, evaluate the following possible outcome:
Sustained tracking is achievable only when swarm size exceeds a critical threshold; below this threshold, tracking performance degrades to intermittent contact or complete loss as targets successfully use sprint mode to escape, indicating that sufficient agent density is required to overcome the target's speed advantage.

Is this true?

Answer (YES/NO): NO